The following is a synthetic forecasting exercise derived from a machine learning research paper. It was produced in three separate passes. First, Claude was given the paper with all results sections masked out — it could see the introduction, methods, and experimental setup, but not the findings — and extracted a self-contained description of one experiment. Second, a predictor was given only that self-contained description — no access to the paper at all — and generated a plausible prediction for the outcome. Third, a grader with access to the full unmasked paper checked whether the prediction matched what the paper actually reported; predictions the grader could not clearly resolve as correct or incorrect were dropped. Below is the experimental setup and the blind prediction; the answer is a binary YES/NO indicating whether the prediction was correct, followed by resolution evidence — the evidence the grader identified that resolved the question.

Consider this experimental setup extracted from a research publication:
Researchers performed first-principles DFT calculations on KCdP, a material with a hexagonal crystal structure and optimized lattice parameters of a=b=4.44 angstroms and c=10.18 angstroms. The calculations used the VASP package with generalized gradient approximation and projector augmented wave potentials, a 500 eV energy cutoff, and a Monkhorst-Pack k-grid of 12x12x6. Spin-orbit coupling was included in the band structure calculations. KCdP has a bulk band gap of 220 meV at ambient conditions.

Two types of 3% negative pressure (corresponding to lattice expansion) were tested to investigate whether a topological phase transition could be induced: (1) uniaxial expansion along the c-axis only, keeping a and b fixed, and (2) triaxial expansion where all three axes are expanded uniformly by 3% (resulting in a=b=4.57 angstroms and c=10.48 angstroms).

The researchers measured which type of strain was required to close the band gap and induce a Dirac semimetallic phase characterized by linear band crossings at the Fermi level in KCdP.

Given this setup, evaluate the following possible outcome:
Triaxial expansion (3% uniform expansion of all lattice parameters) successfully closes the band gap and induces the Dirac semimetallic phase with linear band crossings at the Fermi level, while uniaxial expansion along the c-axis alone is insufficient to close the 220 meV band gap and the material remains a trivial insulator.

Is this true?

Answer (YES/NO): YES